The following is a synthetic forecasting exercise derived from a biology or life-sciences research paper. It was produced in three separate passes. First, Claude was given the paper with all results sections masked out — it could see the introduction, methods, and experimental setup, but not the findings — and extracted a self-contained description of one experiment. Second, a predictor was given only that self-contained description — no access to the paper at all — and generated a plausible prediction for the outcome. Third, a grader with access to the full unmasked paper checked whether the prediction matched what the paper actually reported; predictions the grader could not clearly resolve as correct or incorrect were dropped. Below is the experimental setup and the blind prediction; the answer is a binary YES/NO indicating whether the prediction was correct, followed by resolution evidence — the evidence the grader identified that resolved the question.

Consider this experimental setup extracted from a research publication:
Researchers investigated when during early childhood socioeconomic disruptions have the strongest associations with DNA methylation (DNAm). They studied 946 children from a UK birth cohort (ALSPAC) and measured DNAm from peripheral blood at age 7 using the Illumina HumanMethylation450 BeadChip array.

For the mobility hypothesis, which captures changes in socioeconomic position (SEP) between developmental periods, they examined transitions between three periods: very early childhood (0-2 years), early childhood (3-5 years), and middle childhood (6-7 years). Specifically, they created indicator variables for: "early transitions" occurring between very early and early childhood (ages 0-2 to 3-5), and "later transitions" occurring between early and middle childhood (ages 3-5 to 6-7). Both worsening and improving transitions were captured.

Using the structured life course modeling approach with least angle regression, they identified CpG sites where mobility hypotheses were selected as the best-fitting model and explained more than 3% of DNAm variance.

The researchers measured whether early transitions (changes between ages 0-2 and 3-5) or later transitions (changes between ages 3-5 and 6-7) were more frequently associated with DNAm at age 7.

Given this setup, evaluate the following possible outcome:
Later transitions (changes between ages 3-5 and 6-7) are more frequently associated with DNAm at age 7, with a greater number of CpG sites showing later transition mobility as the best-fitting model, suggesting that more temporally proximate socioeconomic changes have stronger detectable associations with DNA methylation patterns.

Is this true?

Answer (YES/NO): NO